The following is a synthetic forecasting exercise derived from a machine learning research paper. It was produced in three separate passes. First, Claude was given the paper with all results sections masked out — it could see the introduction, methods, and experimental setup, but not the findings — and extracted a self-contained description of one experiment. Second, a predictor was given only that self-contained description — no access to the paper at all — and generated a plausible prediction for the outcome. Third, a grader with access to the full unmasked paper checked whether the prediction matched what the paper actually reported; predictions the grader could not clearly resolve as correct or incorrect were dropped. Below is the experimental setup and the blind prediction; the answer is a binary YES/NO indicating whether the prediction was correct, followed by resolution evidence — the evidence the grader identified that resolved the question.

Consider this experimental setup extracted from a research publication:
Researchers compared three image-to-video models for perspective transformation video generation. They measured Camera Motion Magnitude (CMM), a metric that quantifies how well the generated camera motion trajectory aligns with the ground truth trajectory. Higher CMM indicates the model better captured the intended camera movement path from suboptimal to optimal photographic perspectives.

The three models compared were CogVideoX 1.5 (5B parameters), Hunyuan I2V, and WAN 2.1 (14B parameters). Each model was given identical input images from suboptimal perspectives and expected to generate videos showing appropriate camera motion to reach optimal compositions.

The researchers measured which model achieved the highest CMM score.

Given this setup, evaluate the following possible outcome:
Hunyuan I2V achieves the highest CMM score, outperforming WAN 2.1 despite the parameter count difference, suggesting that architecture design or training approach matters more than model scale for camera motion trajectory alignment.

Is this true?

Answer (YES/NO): NO